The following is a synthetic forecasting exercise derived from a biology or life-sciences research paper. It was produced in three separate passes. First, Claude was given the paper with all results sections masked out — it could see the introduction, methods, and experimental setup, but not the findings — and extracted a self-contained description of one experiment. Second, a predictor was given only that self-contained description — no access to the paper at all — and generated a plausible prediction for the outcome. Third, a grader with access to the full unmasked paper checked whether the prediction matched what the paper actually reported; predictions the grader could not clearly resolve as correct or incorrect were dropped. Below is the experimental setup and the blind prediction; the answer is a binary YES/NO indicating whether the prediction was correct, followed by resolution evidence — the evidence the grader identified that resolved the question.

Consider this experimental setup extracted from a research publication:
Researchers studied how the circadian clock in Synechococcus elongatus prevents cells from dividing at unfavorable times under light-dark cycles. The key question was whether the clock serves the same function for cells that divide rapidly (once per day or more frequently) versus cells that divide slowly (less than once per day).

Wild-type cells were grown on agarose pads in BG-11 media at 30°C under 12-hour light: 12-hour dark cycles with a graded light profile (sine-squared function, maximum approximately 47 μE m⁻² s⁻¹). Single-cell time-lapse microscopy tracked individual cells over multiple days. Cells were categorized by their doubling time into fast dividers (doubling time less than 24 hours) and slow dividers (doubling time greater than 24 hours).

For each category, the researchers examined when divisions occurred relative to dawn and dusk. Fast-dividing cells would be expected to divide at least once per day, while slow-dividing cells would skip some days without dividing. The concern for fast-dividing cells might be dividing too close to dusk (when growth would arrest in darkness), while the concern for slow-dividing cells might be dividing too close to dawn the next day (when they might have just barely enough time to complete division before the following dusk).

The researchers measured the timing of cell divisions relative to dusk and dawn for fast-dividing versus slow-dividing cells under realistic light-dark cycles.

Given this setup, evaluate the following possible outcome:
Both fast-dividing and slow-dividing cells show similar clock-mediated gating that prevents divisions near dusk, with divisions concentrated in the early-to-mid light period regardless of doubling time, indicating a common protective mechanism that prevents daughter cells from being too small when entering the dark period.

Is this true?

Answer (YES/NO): NO